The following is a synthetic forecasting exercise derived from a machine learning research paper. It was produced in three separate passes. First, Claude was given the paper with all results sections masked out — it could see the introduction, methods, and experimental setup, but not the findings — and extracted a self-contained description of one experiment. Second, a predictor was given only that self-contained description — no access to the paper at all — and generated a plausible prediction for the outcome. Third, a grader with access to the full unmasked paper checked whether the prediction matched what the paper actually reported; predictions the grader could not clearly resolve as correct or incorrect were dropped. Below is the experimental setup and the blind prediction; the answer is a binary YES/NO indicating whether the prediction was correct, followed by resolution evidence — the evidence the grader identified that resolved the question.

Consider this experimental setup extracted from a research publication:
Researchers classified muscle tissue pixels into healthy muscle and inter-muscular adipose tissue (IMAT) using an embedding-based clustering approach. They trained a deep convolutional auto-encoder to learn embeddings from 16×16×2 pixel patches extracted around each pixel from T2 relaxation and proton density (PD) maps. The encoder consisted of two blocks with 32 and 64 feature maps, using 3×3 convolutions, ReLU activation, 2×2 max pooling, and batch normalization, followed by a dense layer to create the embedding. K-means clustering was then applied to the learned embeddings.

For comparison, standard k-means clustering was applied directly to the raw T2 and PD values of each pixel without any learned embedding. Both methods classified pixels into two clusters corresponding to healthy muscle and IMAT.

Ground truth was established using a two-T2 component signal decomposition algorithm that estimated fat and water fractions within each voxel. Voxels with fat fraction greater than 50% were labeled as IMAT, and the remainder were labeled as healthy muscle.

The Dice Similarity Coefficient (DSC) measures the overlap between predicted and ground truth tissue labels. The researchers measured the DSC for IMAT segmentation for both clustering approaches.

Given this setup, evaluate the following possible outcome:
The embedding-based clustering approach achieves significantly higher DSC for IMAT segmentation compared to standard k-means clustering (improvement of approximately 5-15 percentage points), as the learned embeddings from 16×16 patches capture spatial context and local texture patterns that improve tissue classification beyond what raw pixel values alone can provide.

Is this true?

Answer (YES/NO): NO